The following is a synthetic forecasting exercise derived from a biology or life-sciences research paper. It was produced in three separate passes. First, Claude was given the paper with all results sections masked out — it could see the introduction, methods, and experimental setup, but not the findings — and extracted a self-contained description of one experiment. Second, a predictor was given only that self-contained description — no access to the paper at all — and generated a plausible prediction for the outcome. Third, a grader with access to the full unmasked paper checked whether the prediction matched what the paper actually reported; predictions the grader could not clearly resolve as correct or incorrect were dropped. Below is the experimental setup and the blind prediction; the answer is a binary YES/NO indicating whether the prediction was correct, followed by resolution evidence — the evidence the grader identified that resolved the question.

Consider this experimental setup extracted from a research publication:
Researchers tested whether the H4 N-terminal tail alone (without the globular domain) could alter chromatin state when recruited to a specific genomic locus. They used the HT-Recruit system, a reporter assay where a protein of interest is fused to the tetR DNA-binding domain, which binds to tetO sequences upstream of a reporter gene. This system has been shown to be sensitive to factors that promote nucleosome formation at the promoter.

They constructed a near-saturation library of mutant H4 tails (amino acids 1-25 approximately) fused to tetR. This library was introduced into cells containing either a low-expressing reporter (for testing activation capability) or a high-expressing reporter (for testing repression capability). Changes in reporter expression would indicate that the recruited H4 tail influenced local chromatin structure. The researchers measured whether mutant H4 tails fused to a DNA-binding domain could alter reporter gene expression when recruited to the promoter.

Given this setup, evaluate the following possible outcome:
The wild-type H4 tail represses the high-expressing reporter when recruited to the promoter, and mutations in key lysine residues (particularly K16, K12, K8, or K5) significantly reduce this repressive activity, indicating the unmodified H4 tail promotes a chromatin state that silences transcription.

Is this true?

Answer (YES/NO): NO